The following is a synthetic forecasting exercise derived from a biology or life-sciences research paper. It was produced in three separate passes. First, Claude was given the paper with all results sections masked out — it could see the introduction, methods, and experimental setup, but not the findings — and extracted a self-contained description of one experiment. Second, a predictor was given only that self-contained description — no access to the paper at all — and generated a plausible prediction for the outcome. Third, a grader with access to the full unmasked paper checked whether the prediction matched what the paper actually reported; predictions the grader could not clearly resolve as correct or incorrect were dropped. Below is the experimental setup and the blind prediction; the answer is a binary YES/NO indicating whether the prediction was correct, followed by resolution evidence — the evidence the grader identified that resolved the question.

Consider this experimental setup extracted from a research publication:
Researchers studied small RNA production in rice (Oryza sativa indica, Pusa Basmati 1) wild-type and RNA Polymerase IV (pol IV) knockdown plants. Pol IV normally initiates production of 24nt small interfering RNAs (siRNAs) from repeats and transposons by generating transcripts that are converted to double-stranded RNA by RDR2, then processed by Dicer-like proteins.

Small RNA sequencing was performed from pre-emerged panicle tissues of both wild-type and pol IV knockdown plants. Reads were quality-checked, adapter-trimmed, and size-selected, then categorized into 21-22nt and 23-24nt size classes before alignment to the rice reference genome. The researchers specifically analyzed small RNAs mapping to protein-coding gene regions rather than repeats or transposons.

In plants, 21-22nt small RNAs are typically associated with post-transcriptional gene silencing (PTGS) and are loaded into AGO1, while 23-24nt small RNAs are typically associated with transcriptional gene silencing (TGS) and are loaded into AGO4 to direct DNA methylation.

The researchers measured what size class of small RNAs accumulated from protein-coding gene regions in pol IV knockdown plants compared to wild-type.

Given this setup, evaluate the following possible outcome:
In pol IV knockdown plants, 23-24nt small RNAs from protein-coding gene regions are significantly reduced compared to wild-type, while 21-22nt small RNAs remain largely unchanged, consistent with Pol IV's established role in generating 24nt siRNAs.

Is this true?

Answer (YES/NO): NO